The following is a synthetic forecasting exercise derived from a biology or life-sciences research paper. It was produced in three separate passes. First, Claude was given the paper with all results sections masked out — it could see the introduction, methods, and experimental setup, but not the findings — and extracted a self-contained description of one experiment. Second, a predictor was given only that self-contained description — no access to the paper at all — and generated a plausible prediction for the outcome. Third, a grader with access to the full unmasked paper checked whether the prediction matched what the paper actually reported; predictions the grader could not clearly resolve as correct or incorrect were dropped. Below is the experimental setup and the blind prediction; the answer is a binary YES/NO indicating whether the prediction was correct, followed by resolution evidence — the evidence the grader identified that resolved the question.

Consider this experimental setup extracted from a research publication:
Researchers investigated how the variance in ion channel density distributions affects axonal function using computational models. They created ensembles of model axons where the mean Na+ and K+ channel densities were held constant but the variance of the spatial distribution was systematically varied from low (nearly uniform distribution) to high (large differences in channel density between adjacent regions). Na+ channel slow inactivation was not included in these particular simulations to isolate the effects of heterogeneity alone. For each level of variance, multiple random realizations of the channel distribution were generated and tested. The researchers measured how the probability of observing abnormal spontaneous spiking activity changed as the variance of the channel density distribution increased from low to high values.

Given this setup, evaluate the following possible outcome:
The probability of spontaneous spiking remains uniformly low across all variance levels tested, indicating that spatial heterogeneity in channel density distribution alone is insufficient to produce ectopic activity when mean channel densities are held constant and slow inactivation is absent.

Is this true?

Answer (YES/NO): NO